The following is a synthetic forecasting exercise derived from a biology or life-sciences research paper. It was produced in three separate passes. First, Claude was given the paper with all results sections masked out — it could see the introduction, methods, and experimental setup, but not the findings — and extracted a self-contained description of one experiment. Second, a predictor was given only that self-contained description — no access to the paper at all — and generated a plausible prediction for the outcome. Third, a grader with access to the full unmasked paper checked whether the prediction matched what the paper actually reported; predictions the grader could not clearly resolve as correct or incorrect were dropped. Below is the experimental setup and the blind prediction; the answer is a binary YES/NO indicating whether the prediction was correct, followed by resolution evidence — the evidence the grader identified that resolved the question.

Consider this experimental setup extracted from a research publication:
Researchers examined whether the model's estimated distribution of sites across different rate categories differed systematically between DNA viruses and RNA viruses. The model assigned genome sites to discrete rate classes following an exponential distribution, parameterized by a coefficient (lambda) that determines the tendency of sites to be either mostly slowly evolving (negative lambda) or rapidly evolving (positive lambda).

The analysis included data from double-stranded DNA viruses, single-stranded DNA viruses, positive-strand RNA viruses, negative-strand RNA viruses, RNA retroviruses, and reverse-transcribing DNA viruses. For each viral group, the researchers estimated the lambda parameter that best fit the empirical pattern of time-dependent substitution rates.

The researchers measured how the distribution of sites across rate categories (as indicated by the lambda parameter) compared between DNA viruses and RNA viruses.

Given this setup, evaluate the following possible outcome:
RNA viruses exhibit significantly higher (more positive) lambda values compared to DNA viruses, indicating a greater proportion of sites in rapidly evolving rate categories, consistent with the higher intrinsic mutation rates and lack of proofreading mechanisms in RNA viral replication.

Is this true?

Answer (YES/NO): YES